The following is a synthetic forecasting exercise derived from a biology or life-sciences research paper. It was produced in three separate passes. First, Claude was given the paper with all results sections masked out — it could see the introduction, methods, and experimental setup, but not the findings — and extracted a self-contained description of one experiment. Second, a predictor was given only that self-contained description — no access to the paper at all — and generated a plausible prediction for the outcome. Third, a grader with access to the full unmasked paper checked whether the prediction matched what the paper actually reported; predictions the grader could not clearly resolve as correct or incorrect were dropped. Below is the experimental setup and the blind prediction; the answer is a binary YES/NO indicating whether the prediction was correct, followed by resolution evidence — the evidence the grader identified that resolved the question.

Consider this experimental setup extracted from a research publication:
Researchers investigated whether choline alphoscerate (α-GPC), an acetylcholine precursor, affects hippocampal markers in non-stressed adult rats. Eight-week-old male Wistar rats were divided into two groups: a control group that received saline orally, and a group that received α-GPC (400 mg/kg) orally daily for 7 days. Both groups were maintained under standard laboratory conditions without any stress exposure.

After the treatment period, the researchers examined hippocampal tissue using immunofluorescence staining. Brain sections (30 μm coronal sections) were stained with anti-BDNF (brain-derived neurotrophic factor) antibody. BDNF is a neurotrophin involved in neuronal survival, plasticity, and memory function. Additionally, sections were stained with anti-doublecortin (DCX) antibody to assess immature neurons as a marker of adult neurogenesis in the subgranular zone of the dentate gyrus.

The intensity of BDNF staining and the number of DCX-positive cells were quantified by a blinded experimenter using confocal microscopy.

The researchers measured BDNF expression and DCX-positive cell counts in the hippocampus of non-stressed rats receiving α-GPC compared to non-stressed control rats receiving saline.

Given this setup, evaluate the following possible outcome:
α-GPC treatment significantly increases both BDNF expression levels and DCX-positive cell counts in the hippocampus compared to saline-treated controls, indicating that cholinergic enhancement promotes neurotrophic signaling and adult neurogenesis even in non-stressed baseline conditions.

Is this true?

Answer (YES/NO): NO